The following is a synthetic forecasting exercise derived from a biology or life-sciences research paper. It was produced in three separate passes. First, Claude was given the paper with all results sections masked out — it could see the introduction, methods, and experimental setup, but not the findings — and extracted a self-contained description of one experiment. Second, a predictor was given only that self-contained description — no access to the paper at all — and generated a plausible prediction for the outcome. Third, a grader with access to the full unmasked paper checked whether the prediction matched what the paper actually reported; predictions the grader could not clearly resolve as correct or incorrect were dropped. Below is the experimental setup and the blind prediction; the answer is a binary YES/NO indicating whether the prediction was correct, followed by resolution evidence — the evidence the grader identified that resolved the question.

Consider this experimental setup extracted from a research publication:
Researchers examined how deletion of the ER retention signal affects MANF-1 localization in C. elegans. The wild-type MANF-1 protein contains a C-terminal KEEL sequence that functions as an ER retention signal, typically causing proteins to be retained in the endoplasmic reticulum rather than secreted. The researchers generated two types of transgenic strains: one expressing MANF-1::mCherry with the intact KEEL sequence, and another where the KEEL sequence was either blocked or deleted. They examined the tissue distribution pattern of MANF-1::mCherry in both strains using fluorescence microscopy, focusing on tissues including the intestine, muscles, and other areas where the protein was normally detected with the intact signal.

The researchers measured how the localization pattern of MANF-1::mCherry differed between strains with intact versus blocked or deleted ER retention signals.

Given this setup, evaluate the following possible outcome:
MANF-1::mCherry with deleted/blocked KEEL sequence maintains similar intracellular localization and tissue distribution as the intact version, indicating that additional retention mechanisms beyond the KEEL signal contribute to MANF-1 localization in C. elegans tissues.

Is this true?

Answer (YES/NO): NO